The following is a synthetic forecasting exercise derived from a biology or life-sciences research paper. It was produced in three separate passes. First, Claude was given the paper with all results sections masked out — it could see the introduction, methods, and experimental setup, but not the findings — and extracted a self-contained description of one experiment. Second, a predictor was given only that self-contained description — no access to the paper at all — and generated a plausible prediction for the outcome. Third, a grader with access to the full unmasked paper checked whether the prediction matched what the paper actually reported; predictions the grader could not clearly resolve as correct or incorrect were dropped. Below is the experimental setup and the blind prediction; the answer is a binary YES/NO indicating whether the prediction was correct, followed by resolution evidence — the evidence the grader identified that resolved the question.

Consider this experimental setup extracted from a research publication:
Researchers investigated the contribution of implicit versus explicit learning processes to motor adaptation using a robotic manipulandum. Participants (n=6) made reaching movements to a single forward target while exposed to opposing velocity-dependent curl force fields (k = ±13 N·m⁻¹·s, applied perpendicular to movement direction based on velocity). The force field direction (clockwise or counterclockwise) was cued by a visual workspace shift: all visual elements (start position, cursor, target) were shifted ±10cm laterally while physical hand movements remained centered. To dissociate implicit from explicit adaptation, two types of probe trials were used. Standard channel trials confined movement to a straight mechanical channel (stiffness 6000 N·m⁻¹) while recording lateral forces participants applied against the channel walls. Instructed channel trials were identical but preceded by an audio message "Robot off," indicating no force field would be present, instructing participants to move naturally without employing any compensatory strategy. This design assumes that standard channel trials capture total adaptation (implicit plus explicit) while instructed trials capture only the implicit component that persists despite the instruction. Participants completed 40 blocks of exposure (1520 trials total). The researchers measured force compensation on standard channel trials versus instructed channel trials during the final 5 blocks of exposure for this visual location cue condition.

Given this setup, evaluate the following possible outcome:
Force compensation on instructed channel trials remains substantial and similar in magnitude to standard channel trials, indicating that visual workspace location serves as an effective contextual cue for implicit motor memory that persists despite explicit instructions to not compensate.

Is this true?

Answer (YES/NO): YES